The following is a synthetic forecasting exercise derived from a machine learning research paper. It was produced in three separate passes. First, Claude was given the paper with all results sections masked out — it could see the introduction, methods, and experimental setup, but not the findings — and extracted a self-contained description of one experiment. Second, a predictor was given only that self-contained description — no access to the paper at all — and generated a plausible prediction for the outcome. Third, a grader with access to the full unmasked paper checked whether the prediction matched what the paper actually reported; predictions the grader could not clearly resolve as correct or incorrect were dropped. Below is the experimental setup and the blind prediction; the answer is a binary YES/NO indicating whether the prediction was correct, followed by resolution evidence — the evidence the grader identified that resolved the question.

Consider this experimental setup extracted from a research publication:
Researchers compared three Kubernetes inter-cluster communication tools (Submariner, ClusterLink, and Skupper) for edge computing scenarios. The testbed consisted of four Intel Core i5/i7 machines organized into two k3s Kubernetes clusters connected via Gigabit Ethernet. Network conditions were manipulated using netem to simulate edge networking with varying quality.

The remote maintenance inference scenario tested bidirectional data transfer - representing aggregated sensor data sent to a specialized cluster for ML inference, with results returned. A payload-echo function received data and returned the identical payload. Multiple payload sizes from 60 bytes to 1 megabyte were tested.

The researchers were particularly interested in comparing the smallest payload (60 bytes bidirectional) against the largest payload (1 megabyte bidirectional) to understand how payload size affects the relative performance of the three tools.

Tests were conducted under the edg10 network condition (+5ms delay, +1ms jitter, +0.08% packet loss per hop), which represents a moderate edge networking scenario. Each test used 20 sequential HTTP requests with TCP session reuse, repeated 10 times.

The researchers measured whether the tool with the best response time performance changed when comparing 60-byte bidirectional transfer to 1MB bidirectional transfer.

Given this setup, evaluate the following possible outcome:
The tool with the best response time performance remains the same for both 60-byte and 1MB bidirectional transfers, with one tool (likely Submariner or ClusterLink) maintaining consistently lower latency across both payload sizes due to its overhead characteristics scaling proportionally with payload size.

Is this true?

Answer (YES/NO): YES